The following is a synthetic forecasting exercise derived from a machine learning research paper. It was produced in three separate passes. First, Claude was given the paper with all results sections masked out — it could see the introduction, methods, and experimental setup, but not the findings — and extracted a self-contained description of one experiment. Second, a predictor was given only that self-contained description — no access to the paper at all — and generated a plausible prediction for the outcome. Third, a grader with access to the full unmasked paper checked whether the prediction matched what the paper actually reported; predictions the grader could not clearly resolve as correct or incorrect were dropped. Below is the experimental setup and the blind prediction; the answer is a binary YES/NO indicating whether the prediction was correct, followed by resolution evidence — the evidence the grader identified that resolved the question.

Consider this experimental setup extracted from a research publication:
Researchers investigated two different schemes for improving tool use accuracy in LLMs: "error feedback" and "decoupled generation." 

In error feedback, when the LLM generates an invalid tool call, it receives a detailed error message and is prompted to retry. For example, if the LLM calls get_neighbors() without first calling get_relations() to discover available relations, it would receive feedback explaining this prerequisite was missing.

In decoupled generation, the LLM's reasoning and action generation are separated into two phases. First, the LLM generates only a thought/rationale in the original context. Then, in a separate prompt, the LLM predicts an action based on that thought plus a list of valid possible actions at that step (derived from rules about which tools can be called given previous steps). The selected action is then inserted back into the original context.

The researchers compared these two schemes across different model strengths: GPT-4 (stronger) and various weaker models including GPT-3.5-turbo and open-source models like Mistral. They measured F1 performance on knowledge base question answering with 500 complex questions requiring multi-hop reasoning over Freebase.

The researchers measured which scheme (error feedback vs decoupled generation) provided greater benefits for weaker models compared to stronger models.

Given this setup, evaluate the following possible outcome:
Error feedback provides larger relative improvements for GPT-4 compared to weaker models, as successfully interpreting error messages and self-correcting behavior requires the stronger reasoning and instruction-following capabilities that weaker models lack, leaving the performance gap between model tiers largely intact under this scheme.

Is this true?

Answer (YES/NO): YES